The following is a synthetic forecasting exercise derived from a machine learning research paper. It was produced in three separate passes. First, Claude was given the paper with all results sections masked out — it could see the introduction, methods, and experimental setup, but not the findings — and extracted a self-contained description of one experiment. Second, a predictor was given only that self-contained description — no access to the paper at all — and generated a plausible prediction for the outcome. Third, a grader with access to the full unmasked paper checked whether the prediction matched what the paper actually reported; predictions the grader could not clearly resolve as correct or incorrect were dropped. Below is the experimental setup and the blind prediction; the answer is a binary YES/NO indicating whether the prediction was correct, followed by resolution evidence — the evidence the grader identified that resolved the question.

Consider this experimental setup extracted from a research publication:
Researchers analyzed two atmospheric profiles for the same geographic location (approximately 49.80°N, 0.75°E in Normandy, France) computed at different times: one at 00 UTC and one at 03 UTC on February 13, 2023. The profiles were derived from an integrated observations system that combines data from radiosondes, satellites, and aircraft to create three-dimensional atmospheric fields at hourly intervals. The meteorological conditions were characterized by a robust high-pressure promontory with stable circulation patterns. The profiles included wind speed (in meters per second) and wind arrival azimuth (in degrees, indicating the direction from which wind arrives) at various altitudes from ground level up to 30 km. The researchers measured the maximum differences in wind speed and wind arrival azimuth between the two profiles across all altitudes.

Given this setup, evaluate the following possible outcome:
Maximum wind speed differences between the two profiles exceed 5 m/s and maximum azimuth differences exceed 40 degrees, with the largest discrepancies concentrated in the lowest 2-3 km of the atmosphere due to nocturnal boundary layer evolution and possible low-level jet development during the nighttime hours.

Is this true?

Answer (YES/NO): NO